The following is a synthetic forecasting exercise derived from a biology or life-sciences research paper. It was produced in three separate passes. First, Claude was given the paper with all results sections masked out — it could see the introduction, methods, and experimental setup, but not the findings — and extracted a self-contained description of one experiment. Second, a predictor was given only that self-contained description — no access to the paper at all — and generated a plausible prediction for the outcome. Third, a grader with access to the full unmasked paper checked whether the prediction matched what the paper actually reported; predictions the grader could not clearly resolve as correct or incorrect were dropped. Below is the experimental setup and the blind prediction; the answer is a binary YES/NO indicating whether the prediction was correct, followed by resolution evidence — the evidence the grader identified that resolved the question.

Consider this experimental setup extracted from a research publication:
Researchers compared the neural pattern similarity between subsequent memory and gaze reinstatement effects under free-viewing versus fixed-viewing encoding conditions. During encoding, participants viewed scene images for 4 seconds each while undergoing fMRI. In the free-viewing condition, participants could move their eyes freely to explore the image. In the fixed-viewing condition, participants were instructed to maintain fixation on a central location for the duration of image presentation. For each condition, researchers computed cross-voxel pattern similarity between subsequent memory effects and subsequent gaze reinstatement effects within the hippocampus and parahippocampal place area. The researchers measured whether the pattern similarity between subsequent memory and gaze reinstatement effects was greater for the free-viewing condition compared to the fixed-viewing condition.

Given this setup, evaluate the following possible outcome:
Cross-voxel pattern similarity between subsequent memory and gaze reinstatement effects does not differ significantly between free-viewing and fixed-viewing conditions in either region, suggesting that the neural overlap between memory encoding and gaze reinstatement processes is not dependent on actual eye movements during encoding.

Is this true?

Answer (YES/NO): NO